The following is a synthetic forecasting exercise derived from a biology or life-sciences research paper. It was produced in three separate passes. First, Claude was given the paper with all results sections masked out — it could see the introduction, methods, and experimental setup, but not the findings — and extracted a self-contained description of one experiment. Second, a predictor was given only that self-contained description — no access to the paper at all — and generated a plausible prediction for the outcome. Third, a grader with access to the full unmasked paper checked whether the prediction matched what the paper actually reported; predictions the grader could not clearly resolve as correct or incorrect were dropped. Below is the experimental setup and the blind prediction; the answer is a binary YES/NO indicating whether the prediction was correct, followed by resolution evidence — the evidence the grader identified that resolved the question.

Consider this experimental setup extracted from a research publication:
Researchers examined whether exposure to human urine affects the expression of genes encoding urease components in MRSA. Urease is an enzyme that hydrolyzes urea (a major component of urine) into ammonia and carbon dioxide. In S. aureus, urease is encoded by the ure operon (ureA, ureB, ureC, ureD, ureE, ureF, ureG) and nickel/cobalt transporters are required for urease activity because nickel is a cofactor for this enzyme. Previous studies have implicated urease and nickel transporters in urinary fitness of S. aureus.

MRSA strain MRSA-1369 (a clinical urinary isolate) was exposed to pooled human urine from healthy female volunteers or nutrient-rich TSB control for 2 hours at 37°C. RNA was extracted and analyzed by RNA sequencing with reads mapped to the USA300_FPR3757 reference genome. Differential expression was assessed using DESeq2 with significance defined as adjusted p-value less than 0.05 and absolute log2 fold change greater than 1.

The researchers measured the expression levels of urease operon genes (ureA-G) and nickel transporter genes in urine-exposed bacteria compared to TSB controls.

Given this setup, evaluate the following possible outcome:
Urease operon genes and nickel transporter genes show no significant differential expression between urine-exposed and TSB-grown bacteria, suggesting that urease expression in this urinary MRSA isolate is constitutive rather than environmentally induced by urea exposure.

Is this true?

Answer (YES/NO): NO